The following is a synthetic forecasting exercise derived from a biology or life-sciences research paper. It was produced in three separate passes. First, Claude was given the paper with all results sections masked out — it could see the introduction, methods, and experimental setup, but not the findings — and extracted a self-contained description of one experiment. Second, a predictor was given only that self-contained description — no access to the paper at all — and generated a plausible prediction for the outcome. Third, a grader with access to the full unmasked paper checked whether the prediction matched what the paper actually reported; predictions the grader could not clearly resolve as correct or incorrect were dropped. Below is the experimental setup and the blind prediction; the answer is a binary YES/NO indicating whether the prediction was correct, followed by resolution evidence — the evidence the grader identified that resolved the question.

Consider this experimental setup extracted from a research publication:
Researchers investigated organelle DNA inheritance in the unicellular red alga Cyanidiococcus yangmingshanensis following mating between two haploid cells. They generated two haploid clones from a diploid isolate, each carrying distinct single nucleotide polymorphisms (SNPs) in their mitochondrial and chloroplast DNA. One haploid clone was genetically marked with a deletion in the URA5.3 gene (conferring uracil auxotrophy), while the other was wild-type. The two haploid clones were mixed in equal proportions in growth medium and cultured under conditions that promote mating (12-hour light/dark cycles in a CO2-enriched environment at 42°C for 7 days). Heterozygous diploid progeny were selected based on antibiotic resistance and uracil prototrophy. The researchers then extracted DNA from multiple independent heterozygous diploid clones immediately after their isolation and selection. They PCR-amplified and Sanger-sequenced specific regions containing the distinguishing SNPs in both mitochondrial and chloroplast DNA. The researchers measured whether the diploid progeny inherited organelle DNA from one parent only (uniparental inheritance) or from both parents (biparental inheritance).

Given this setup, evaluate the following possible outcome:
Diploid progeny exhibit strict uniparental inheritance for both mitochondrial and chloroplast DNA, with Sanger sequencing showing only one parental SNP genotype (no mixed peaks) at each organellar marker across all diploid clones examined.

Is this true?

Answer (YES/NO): NO